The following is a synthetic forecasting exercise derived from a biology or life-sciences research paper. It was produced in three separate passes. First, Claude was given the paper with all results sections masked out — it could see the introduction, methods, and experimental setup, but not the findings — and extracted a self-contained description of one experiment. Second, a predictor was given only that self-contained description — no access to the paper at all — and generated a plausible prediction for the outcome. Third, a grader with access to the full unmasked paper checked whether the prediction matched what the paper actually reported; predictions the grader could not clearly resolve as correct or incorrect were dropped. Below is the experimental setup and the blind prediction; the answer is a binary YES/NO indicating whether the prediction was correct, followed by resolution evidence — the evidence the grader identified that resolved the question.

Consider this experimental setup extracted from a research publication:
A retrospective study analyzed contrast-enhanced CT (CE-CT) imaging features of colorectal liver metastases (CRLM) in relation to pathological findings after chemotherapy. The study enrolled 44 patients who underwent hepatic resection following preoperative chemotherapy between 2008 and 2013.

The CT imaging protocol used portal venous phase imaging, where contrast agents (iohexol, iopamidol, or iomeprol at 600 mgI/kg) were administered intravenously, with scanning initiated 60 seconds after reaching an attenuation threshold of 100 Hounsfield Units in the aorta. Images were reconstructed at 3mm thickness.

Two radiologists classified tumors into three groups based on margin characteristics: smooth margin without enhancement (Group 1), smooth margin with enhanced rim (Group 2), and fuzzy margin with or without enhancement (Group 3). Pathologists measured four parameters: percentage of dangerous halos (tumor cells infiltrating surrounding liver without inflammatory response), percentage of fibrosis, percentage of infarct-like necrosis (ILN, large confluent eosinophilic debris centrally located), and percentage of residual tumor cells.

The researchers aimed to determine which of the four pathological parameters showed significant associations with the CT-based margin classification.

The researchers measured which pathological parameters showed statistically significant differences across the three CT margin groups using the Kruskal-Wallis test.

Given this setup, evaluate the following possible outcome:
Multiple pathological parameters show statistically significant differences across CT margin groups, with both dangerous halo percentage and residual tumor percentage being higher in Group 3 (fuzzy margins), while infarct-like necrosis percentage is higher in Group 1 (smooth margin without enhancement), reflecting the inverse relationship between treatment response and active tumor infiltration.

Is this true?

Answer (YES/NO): NO